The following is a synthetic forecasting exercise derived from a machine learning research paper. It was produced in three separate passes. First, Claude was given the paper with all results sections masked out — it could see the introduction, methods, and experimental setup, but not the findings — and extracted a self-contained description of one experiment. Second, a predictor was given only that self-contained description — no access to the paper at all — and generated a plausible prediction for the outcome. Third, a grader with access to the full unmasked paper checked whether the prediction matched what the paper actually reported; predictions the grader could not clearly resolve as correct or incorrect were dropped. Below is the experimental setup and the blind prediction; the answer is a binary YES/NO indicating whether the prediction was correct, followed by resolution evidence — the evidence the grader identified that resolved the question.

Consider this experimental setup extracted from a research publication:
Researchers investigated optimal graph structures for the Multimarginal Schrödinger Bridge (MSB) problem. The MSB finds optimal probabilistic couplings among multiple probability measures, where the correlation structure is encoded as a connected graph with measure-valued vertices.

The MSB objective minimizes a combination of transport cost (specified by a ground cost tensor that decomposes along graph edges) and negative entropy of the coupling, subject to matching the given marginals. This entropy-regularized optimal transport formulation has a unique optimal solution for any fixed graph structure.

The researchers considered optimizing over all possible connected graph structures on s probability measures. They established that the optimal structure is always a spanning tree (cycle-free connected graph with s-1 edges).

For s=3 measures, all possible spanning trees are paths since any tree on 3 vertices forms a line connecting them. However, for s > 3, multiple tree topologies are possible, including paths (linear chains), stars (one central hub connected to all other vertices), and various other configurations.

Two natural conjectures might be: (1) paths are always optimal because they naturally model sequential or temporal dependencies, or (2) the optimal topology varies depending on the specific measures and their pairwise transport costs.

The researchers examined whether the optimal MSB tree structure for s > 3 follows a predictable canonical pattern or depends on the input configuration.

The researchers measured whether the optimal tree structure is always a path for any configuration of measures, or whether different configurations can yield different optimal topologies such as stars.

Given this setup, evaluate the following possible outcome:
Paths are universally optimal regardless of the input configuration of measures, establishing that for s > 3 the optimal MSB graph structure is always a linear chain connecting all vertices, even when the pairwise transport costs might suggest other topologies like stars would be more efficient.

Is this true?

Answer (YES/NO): NO